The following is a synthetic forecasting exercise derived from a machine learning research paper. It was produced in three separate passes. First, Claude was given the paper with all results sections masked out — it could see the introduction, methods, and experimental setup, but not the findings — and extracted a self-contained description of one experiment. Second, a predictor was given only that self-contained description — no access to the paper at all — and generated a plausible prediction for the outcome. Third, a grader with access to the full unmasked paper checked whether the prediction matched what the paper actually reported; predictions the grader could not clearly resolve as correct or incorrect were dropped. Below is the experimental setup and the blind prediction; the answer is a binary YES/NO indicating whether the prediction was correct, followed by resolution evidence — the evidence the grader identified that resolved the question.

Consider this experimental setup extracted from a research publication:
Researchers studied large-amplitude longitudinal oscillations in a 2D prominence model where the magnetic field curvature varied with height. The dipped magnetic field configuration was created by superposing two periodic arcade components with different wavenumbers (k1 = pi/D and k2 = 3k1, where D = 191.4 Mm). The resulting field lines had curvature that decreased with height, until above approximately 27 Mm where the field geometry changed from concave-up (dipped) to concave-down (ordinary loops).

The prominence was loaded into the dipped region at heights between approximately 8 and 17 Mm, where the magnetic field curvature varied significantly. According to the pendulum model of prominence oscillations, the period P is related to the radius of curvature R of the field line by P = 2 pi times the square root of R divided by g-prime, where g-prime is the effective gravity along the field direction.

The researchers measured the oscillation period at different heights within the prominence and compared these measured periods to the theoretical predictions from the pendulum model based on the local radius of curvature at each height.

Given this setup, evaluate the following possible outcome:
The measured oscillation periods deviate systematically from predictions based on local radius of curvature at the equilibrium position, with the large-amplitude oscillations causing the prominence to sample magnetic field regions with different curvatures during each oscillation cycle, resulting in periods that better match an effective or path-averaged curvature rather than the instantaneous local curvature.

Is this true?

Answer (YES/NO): NO